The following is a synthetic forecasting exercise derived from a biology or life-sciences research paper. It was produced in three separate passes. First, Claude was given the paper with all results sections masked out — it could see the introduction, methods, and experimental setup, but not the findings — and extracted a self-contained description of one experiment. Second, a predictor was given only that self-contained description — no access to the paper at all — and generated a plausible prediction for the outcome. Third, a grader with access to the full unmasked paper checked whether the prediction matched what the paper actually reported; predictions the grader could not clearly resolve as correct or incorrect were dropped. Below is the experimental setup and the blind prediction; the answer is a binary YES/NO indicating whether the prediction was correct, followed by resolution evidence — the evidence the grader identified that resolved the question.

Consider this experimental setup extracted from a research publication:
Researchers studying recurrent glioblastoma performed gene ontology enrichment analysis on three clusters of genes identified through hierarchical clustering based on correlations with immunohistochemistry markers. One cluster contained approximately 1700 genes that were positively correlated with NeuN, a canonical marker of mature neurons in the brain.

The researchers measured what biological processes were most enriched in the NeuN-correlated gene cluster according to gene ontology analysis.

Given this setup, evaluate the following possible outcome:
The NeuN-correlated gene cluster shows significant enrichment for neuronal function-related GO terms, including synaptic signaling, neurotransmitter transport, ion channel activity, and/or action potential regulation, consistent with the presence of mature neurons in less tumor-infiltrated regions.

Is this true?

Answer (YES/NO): YES